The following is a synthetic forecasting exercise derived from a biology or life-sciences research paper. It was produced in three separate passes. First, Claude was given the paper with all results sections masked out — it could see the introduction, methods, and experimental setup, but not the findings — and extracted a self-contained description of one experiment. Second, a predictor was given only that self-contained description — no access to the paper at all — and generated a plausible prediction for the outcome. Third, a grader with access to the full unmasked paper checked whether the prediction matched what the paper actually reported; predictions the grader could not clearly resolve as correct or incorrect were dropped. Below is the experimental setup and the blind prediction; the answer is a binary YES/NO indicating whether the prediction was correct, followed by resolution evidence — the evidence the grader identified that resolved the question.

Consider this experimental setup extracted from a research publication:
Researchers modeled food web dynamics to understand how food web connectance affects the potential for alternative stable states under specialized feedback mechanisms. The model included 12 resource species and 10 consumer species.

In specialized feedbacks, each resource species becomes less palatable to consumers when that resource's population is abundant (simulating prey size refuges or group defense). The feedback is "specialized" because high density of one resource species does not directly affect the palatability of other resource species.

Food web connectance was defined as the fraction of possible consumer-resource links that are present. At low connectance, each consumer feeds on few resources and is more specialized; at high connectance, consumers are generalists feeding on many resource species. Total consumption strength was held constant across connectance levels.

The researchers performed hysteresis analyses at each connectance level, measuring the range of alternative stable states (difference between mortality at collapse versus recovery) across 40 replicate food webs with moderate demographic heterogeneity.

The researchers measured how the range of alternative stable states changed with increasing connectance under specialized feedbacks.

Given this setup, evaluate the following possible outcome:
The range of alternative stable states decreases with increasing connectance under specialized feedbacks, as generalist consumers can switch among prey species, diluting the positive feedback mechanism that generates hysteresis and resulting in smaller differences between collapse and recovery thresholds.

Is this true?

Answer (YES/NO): YES